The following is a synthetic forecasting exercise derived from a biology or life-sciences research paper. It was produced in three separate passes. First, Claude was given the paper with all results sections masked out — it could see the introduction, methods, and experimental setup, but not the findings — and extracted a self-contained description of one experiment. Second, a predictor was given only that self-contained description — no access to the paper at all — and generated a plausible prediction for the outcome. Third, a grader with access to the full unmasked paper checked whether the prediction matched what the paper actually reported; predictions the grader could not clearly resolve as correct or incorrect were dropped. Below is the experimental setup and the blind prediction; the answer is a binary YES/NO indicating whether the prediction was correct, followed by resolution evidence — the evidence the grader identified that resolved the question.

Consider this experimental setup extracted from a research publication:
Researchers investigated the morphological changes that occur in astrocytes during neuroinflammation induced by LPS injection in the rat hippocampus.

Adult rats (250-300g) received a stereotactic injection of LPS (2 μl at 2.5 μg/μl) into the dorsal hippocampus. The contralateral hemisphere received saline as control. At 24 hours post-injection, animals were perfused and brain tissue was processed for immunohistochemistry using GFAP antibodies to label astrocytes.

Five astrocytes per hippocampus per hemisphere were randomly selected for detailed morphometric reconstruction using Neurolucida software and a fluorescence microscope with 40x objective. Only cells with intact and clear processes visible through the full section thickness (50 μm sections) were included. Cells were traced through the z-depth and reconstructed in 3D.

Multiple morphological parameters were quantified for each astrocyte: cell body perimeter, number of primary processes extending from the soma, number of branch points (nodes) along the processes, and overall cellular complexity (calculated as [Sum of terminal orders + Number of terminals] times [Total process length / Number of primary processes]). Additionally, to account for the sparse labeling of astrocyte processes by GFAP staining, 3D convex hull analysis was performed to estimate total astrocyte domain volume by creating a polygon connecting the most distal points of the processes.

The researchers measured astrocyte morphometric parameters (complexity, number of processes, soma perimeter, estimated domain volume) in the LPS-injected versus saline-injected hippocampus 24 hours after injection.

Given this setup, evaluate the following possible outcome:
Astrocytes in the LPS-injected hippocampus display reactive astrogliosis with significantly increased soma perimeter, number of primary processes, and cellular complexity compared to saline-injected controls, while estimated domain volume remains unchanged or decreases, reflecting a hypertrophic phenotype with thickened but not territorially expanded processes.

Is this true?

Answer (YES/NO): NO